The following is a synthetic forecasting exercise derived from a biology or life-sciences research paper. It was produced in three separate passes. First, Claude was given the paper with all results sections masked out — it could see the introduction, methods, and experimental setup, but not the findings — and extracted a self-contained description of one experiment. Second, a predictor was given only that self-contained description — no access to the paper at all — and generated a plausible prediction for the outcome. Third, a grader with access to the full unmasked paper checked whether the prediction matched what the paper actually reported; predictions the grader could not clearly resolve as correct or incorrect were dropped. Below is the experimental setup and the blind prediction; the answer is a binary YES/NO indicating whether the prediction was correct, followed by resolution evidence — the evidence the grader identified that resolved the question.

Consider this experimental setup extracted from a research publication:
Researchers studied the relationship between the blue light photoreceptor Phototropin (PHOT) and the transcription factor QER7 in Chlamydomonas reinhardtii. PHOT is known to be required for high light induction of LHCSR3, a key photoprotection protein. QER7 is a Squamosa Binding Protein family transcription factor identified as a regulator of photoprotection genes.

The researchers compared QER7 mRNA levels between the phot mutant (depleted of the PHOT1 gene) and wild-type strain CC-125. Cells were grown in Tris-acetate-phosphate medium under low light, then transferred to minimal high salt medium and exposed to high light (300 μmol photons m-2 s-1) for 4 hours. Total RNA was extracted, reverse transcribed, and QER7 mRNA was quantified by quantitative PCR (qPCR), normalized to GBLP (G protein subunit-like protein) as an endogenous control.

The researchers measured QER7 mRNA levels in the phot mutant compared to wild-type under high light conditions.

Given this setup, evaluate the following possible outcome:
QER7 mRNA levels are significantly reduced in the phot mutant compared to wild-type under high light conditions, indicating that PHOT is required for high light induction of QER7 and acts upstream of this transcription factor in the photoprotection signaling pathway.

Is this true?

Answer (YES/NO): NO